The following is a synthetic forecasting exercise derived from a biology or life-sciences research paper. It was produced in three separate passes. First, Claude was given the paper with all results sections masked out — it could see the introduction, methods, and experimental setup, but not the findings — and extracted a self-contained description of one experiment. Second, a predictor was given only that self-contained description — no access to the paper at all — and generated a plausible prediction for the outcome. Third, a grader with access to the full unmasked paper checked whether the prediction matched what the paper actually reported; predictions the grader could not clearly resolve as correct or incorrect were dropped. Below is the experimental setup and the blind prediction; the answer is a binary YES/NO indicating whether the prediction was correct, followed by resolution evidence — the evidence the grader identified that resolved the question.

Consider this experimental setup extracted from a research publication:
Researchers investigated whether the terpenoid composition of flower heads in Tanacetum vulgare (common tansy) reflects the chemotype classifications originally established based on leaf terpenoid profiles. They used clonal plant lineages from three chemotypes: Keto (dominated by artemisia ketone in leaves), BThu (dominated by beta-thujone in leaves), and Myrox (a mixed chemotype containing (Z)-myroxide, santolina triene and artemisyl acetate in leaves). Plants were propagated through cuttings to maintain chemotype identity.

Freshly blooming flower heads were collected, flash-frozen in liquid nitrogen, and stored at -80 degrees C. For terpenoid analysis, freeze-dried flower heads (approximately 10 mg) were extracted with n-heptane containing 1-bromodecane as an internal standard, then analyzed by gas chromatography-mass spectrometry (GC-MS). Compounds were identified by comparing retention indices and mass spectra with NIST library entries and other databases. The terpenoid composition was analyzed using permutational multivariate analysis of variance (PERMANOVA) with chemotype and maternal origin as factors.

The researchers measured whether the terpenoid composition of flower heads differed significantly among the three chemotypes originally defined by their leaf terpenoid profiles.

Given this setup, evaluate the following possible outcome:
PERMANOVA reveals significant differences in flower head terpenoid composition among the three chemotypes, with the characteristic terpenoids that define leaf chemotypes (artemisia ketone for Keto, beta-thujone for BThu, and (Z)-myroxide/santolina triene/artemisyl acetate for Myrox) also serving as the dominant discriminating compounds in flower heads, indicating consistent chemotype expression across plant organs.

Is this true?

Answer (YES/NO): YES